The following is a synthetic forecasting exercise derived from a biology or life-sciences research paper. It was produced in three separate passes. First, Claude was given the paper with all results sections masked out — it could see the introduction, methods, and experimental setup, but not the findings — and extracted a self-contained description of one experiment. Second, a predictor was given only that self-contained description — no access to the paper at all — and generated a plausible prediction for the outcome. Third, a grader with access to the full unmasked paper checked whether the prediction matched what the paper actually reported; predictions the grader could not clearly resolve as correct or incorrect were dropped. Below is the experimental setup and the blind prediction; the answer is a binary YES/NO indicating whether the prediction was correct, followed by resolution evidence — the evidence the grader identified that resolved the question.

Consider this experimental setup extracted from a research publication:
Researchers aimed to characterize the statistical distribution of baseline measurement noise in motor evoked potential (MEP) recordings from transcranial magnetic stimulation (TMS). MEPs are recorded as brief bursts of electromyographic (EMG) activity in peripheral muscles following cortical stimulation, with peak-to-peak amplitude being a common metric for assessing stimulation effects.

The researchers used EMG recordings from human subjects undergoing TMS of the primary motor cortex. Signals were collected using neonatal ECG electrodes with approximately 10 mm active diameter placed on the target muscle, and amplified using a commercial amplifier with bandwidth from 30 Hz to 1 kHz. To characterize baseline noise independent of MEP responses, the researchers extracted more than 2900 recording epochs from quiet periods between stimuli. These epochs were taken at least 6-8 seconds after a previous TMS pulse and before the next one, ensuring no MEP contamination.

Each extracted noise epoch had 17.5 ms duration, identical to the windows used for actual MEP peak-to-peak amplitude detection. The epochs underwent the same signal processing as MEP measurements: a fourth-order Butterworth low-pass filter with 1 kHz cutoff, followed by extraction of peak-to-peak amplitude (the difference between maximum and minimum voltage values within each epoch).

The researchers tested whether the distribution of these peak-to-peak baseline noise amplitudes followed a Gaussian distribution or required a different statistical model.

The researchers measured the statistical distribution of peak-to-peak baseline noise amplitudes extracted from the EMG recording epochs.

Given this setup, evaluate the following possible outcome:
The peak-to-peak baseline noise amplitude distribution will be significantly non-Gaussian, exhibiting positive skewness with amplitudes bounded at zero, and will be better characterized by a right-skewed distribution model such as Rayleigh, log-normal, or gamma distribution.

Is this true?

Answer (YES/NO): YES